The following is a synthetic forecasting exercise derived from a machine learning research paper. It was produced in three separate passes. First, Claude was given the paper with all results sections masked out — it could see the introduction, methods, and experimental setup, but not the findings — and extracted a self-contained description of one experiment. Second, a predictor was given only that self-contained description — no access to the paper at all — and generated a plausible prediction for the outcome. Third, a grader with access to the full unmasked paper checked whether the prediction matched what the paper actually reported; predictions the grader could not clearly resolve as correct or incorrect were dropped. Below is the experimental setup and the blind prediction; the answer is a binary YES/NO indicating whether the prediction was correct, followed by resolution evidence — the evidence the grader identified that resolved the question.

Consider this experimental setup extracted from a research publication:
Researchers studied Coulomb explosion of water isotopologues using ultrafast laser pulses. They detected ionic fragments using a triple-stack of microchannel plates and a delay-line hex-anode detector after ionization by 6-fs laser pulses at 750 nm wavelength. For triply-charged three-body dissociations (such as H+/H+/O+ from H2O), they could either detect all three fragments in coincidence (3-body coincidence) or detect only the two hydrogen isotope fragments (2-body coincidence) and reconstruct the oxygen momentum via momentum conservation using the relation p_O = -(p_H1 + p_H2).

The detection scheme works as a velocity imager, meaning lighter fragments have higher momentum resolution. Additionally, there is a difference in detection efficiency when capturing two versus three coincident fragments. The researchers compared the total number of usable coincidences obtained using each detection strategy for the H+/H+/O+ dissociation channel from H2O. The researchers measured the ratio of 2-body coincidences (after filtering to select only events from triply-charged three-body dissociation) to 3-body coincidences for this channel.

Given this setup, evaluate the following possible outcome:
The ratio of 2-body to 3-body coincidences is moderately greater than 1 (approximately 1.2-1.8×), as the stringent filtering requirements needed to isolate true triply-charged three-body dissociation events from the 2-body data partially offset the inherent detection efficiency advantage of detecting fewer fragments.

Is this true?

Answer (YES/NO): NO